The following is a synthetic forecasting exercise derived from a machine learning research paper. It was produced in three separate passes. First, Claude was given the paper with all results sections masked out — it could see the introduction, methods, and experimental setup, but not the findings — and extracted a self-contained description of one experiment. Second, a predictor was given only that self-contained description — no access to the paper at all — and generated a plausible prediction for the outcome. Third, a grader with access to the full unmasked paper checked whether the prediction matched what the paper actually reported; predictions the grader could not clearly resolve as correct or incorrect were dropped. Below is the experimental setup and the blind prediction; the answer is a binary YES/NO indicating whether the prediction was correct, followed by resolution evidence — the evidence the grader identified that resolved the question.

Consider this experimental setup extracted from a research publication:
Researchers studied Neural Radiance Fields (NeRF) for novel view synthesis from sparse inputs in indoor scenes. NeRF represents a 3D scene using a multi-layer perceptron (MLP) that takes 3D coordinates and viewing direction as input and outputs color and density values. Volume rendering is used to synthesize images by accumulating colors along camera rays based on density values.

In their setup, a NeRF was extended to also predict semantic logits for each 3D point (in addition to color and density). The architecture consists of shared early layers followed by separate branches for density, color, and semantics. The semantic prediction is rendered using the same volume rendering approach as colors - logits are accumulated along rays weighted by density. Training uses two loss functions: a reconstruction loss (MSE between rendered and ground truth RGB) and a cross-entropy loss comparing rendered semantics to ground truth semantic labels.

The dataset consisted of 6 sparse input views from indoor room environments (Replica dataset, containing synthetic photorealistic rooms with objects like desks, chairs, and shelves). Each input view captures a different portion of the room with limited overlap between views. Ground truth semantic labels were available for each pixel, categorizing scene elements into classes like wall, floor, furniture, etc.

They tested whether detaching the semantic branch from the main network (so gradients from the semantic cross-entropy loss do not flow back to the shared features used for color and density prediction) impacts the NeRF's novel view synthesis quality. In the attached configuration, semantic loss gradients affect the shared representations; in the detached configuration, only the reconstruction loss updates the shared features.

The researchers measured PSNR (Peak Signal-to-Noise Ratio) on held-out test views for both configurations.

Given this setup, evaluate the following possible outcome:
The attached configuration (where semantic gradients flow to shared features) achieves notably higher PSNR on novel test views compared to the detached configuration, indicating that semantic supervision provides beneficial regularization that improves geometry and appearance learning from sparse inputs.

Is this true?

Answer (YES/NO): NO